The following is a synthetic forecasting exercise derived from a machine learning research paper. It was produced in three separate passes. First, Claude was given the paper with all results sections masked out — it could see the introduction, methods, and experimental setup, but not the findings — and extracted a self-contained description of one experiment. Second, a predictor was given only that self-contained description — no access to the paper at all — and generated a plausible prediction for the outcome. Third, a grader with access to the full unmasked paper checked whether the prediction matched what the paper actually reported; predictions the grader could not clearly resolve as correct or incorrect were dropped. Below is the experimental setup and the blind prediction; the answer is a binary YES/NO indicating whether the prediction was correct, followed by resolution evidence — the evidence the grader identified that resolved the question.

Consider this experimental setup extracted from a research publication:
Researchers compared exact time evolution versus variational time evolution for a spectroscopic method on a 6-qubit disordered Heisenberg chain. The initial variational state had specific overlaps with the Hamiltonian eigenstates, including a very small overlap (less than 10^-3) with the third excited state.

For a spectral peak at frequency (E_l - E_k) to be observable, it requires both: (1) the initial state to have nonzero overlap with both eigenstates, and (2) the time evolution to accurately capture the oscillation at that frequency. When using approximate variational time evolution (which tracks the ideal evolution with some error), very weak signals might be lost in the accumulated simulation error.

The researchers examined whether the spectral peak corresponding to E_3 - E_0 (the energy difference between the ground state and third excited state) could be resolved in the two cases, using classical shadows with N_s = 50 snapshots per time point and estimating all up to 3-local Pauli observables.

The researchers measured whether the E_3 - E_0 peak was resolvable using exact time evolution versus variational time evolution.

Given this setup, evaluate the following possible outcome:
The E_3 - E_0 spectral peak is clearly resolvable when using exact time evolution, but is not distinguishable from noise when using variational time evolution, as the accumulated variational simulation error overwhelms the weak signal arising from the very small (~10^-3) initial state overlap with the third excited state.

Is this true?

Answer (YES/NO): YES